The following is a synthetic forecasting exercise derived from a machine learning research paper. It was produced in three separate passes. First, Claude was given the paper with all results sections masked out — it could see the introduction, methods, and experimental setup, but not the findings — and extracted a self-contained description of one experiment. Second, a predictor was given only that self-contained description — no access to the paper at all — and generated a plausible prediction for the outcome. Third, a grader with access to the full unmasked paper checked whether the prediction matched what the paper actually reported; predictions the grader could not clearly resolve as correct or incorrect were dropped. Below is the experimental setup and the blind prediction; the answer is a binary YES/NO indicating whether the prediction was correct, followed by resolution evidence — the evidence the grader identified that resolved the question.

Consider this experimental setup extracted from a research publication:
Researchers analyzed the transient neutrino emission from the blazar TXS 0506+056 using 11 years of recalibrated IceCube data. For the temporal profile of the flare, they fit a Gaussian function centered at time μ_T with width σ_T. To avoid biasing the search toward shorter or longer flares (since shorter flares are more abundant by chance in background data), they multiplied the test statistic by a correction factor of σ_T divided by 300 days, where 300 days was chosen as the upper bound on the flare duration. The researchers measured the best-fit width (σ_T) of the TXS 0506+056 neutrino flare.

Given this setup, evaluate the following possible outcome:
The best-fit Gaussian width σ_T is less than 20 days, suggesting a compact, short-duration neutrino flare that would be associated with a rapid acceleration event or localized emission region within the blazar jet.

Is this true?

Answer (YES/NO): NO